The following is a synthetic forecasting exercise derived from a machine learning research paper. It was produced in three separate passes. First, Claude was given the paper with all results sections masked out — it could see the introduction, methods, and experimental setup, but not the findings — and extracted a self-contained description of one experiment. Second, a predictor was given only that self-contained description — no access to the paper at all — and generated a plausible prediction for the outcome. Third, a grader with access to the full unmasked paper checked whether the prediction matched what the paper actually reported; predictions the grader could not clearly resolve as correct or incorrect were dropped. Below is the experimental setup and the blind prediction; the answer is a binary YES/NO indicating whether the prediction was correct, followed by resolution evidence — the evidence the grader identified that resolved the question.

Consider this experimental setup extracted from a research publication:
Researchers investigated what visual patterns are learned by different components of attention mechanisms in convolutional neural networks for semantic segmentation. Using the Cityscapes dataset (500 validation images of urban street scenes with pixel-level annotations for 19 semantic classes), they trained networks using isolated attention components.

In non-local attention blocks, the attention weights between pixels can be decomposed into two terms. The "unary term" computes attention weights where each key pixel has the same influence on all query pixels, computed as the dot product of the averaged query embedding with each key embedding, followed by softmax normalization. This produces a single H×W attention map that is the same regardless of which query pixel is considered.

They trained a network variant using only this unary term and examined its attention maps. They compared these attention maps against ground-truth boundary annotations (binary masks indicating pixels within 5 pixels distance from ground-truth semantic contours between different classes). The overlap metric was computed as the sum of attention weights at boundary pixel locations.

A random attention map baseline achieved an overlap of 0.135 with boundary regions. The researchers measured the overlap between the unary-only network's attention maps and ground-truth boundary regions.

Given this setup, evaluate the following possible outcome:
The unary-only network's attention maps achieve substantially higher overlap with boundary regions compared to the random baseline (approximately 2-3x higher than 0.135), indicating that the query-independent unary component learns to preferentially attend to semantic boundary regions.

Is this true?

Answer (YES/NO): YES